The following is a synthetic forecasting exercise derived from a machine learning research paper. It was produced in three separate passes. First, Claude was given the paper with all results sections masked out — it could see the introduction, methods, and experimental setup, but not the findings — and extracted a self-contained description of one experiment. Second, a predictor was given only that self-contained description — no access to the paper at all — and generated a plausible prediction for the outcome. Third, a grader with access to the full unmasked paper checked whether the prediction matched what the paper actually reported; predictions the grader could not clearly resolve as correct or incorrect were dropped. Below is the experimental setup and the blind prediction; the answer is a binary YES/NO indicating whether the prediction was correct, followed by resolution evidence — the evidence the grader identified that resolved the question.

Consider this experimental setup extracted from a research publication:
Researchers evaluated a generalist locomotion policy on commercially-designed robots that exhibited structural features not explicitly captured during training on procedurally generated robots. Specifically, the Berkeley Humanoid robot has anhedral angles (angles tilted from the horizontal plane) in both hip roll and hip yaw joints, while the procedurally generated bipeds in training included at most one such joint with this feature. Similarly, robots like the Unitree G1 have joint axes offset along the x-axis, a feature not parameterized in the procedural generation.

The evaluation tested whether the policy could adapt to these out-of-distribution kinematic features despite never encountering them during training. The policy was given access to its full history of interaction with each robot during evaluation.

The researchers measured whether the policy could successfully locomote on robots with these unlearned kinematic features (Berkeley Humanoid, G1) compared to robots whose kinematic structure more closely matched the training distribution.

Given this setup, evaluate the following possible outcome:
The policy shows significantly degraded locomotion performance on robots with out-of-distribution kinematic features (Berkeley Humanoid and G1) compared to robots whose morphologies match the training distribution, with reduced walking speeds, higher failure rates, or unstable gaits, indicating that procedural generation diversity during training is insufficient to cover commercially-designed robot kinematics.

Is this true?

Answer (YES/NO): NO